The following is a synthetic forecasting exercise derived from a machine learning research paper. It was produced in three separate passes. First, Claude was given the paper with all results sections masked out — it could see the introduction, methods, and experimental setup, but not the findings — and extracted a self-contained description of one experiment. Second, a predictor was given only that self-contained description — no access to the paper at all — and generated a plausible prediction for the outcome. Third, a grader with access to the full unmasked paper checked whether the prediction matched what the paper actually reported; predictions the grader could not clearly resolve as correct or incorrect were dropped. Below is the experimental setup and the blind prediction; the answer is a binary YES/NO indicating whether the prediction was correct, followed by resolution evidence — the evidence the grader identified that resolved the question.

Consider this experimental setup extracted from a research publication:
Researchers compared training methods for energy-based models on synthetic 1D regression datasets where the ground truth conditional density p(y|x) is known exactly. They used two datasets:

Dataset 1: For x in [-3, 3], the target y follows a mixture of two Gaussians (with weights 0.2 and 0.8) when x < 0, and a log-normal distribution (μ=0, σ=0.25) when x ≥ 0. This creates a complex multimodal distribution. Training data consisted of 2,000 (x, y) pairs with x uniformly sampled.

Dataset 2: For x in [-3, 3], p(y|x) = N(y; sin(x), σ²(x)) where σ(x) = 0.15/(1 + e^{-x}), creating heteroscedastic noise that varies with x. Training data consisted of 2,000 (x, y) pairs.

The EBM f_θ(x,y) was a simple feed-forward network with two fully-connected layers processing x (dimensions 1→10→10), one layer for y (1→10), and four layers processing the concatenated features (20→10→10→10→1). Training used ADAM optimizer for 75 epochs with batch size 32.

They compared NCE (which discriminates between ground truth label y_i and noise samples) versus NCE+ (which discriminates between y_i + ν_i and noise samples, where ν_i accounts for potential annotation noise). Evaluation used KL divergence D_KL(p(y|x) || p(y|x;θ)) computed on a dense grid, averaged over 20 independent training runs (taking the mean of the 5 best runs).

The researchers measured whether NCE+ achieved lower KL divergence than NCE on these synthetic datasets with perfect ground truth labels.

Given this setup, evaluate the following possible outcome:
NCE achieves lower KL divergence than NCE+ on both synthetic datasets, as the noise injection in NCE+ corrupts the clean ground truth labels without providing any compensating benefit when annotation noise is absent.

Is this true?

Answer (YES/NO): NO